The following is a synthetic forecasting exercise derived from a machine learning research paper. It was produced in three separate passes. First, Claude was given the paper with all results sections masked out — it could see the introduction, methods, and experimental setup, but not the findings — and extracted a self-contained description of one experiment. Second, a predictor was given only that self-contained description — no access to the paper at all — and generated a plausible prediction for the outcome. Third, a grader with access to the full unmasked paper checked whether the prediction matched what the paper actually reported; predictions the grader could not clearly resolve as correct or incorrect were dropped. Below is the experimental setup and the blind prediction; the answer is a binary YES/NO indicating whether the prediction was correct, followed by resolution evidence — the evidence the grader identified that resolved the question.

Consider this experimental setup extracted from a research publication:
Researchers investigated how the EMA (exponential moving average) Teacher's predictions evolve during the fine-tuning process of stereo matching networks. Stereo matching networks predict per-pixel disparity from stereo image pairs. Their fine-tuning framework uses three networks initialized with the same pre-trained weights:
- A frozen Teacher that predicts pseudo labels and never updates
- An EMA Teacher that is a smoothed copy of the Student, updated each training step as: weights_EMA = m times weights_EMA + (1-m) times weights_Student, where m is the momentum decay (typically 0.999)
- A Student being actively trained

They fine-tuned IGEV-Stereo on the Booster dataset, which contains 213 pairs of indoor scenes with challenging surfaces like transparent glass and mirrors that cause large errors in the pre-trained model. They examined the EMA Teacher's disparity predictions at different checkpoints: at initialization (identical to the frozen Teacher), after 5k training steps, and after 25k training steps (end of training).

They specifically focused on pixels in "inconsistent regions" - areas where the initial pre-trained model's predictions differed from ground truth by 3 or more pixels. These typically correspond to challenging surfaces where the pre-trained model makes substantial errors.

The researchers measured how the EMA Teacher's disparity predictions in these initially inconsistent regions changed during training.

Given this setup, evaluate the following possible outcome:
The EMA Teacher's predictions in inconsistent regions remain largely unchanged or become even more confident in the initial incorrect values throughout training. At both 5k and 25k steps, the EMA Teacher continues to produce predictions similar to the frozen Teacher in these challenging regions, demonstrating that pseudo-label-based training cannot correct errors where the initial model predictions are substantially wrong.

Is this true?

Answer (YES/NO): NO